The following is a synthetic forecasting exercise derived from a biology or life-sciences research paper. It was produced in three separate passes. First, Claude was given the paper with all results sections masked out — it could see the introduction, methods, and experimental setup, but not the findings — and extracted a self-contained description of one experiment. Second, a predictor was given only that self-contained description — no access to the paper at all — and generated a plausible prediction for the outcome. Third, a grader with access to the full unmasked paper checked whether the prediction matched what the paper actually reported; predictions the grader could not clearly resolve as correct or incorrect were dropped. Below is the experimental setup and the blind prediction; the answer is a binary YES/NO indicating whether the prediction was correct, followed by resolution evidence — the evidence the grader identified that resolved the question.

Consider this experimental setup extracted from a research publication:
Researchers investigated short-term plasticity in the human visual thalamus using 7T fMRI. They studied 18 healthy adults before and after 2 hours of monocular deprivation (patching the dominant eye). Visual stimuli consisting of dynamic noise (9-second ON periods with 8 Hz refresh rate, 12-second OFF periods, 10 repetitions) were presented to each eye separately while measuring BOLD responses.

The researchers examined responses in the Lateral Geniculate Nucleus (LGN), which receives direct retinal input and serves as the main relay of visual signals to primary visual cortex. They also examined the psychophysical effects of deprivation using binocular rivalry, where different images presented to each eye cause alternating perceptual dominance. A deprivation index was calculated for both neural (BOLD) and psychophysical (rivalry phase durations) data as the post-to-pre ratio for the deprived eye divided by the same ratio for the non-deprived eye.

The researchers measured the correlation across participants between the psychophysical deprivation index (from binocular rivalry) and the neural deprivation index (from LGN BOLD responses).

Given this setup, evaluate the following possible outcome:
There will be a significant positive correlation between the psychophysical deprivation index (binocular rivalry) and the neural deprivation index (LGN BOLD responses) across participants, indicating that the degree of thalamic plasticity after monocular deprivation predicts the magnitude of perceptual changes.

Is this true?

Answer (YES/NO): NO